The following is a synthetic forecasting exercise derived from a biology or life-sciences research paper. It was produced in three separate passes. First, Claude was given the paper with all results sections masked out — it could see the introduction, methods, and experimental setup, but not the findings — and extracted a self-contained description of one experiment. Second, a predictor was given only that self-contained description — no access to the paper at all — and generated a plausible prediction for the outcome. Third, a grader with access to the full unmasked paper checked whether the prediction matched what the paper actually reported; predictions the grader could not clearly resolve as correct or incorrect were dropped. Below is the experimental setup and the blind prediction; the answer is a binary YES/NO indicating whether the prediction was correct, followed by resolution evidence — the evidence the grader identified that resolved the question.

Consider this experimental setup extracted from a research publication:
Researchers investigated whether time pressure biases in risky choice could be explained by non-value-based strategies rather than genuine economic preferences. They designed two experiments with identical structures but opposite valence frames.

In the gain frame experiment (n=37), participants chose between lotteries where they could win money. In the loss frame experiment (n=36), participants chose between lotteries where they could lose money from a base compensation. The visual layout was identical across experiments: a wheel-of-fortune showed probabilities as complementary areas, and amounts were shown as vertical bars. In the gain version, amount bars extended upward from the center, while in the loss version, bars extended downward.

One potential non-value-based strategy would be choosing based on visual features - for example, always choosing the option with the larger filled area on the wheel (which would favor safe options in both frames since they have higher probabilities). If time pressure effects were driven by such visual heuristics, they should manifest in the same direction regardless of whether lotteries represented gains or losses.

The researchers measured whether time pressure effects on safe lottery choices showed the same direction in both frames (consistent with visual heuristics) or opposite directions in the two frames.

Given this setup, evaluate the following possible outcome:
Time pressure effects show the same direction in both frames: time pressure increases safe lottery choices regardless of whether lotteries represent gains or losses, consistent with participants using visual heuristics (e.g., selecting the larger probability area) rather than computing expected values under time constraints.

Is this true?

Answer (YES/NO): NO